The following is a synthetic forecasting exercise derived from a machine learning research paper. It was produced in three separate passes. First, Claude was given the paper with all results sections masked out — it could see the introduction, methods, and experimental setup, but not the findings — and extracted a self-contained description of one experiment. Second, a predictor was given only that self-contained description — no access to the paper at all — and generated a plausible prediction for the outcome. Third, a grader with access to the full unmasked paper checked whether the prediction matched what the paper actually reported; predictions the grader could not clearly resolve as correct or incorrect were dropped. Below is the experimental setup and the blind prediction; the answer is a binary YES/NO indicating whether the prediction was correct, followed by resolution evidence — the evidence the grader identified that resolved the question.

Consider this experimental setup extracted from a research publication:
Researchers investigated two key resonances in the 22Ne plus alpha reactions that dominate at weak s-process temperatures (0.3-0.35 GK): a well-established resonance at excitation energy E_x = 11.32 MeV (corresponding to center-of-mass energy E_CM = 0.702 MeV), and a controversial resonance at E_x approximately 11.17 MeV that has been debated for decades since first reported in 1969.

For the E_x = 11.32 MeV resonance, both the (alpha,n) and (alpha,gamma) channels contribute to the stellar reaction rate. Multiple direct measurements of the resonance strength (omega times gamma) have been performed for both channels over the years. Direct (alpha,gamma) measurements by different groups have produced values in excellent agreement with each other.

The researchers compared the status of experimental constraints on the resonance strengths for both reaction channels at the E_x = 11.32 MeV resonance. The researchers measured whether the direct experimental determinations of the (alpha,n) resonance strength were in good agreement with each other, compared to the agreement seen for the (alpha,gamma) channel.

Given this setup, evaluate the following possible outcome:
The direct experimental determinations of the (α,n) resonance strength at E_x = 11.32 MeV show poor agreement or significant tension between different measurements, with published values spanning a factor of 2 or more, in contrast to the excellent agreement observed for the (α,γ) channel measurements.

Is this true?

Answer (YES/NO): YES